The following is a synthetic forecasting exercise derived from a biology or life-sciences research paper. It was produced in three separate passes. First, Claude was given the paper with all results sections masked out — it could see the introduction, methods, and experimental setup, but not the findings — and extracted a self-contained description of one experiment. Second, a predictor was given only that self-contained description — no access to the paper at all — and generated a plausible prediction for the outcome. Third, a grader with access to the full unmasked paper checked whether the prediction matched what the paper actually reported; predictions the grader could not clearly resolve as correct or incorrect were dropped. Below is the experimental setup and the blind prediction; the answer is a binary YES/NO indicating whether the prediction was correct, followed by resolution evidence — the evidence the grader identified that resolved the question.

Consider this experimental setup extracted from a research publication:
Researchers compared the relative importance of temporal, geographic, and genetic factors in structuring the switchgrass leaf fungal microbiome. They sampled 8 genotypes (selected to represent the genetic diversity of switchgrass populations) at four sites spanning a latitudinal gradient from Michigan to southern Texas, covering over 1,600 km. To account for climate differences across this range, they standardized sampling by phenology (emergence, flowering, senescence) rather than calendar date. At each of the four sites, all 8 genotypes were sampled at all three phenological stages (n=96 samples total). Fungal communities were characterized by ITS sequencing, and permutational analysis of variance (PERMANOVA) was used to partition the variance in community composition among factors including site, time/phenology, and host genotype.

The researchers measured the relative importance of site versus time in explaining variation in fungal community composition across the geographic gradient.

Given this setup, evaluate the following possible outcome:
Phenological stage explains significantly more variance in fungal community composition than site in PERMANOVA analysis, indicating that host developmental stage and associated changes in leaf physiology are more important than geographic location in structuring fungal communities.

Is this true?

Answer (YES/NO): NO